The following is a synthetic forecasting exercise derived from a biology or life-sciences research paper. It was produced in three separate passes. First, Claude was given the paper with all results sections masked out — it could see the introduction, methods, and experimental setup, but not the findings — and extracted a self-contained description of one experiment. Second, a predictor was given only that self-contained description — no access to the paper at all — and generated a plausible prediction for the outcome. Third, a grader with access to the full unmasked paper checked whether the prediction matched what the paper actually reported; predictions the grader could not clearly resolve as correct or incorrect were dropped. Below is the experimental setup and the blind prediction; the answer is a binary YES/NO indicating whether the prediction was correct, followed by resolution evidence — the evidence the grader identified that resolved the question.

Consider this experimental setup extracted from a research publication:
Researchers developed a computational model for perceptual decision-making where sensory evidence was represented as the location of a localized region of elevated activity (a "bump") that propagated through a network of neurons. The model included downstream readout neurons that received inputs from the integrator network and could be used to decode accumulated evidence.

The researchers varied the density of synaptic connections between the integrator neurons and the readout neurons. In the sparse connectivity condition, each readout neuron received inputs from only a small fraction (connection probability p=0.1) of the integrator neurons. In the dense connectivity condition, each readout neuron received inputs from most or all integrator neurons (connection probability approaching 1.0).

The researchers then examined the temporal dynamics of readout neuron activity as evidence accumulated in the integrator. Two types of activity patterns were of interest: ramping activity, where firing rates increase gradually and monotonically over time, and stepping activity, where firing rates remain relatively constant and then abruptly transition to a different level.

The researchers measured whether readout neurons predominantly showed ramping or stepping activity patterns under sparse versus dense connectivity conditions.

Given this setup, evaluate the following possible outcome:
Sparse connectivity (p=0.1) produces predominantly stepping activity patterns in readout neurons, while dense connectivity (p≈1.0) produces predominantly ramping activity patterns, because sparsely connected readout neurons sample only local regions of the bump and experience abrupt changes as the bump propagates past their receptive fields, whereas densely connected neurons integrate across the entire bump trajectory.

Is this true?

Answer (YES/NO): YES